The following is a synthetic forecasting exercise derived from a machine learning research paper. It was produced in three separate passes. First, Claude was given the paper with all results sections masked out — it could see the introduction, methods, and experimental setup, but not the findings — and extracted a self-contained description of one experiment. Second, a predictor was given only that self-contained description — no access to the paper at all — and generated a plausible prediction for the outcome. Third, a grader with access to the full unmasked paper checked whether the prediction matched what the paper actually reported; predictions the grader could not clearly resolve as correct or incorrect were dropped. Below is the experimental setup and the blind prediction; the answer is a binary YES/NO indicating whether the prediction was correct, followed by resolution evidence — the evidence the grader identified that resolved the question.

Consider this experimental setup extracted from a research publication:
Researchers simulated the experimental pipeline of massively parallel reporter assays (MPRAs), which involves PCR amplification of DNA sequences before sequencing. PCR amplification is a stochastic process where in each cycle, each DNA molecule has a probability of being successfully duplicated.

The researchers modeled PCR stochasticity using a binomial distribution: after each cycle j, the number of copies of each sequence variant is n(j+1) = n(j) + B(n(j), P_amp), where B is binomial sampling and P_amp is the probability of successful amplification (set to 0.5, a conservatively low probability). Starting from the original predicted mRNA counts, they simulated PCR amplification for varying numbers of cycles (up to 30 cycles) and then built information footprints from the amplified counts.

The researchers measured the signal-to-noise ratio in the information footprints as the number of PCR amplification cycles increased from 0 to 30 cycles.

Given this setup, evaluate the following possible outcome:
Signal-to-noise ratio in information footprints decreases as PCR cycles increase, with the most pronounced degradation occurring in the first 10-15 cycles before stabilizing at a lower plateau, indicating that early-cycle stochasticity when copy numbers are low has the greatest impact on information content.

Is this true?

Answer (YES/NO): NO